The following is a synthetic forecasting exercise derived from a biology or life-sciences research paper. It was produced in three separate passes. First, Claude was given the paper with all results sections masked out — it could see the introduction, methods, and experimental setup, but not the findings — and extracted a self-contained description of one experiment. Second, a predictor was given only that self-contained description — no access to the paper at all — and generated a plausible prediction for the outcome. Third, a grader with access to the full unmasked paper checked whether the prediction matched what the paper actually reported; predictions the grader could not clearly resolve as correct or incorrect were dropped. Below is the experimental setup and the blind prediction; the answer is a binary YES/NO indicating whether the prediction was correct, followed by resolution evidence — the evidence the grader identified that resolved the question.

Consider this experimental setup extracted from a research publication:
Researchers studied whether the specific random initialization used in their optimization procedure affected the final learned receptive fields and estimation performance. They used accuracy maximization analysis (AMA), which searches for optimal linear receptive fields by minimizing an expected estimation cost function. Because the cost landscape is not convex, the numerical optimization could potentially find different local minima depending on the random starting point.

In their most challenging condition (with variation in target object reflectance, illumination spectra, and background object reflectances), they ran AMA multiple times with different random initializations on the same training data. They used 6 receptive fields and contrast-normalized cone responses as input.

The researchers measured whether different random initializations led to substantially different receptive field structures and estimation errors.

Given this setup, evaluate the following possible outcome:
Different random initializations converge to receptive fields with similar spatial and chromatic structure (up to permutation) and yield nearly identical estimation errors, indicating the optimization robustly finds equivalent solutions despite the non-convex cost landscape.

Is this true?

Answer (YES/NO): YES